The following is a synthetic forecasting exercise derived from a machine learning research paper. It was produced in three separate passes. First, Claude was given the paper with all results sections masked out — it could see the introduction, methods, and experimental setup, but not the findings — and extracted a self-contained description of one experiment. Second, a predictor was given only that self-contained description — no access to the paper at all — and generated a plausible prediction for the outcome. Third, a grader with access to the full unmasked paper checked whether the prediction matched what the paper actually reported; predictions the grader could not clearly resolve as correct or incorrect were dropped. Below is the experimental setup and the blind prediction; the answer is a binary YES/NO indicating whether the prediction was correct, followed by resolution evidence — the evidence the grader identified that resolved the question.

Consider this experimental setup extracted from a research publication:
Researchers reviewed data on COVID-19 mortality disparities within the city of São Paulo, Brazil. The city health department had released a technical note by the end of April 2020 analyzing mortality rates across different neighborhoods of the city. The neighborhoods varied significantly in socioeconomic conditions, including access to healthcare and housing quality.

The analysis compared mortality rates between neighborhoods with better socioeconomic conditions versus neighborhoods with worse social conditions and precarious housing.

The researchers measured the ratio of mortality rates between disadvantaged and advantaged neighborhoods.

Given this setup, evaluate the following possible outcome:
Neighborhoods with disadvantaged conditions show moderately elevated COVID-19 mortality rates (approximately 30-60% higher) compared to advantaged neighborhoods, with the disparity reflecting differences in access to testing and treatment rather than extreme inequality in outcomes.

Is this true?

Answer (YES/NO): NO